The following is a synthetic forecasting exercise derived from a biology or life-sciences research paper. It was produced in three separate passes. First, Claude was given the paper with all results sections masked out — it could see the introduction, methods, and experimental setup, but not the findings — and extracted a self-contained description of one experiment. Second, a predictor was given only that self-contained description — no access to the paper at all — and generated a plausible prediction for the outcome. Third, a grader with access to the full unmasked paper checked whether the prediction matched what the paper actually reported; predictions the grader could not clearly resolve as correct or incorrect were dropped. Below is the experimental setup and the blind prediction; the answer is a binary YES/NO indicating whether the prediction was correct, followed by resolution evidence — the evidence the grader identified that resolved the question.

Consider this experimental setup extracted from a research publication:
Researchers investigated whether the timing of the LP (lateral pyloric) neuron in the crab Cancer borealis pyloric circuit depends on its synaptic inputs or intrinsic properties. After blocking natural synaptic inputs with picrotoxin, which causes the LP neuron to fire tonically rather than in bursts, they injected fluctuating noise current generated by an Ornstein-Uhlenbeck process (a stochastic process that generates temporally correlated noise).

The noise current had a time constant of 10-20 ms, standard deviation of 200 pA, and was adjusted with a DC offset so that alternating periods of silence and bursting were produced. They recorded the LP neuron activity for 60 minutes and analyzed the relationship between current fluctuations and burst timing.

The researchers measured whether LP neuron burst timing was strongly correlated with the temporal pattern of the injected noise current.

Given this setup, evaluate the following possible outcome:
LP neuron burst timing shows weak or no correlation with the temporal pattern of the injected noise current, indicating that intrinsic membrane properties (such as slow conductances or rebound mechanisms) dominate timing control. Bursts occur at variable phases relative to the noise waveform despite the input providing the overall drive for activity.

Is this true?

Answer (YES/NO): NO